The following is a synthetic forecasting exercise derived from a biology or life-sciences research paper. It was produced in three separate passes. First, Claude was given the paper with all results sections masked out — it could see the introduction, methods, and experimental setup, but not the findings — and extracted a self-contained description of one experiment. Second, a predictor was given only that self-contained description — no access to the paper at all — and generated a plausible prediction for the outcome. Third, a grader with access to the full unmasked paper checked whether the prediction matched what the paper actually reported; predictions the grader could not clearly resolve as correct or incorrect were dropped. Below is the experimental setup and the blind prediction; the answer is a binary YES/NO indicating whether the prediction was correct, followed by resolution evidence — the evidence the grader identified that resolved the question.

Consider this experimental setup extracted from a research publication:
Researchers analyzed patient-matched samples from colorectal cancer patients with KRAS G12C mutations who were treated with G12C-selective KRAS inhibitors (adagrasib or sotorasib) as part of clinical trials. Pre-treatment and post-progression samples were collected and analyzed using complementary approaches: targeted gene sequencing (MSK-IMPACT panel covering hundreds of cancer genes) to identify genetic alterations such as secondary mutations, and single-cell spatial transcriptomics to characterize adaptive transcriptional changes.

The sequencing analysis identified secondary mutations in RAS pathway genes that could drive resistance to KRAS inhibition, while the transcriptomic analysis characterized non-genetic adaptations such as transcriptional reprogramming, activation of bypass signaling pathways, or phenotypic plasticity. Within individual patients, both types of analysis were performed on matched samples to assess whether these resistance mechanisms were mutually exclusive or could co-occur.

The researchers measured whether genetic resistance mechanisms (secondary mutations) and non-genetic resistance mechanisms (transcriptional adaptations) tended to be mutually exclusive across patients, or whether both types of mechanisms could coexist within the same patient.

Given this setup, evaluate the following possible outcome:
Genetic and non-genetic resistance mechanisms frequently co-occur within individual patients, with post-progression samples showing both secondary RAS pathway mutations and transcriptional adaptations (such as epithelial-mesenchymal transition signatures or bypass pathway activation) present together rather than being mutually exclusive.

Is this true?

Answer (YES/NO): YES